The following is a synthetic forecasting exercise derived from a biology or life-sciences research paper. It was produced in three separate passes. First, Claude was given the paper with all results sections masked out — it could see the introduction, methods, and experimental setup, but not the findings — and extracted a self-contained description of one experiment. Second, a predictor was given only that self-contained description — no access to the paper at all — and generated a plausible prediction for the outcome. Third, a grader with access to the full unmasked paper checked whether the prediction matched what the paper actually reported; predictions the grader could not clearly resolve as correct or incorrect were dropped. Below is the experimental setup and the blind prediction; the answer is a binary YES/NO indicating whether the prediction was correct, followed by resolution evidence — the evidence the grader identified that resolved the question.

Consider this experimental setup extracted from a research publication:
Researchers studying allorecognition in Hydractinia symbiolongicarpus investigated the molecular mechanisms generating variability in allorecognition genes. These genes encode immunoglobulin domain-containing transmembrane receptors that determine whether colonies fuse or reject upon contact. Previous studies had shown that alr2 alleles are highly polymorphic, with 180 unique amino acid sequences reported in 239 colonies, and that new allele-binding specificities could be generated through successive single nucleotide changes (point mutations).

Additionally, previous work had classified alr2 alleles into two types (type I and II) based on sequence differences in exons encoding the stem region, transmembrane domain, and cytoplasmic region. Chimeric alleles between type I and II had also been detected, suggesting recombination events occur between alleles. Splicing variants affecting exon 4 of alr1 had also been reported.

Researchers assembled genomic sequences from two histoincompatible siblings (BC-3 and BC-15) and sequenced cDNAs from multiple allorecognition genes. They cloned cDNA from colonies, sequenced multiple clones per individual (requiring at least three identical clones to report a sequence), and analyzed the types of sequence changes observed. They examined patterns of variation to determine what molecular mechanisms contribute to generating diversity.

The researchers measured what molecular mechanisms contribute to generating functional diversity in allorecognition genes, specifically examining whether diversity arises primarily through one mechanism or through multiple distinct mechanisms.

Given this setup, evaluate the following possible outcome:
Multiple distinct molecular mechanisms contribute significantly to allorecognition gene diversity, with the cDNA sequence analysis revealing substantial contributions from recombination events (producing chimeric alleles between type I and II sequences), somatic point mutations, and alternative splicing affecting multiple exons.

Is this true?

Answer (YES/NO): NO